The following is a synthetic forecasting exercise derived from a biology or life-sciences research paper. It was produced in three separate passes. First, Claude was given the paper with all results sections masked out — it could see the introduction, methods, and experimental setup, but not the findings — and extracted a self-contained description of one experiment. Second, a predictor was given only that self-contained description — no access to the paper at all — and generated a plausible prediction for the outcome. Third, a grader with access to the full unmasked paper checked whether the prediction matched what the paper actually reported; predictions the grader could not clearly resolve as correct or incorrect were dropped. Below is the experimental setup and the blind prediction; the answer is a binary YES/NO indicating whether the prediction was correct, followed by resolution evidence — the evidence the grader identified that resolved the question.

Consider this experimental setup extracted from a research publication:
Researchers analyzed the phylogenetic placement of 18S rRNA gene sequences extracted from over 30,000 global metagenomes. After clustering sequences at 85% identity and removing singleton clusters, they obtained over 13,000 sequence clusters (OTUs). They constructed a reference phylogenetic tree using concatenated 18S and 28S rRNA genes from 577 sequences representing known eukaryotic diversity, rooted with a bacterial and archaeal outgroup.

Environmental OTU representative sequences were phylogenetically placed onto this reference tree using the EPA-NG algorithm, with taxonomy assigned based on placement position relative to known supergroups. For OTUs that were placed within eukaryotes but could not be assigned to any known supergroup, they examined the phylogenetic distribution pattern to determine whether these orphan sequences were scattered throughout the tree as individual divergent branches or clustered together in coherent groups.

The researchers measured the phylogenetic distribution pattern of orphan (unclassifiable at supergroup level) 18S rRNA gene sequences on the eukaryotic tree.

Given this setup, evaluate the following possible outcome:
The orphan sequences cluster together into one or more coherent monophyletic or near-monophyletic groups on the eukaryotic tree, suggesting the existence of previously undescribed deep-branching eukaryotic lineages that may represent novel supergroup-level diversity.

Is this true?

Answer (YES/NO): YES